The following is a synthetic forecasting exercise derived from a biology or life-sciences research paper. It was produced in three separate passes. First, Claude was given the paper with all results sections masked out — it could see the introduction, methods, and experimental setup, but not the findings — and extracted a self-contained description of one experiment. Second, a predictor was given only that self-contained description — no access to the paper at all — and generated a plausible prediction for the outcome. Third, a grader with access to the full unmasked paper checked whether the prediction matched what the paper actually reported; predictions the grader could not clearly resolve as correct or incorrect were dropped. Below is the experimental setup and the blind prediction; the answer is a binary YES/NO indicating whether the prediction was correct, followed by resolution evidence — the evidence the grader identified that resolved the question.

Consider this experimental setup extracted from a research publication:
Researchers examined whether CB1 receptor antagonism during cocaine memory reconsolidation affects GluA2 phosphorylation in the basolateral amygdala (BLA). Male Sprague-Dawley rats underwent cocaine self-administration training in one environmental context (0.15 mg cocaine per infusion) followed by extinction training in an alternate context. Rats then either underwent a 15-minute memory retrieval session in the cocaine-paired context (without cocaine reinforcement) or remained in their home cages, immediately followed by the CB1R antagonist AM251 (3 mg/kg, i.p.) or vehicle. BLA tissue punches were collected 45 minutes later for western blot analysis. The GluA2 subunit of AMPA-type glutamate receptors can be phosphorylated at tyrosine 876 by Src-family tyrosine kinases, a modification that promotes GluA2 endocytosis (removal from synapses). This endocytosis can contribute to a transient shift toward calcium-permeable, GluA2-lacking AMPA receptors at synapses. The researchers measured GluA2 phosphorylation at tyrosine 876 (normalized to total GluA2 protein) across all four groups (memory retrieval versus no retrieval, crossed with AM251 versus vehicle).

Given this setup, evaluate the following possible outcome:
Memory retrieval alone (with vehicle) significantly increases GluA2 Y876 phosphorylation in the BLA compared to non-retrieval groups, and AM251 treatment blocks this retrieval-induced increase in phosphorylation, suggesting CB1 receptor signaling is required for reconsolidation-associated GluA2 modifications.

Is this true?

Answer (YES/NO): NO